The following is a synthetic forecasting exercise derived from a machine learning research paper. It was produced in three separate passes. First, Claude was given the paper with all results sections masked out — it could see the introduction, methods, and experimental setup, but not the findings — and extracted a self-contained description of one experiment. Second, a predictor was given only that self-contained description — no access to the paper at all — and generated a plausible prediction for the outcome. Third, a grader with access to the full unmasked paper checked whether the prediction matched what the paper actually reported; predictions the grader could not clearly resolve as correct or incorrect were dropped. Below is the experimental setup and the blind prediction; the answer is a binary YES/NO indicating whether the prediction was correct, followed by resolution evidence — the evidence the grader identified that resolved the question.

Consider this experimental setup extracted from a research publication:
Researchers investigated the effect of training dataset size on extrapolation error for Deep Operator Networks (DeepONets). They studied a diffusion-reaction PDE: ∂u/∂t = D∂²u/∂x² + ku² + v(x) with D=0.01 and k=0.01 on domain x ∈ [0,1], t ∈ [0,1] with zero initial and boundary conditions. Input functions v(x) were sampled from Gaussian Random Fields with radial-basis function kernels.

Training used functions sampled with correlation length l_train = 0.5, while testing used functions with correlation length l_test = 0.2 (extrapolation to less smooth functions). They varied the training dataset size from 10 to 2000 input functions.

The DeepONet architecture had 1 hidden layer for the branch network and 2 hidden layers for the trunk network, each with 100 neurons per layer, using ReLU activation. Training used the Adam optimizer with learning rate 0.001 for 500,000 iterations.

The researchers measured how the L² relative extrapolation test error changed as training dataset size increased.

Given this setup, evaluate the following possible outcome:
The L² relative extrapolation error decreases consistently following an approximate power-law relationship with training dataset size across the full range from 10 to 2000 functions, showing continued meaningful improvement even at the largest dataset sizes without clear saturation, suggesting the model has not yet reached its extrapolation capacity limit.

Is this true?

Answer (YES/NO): NO